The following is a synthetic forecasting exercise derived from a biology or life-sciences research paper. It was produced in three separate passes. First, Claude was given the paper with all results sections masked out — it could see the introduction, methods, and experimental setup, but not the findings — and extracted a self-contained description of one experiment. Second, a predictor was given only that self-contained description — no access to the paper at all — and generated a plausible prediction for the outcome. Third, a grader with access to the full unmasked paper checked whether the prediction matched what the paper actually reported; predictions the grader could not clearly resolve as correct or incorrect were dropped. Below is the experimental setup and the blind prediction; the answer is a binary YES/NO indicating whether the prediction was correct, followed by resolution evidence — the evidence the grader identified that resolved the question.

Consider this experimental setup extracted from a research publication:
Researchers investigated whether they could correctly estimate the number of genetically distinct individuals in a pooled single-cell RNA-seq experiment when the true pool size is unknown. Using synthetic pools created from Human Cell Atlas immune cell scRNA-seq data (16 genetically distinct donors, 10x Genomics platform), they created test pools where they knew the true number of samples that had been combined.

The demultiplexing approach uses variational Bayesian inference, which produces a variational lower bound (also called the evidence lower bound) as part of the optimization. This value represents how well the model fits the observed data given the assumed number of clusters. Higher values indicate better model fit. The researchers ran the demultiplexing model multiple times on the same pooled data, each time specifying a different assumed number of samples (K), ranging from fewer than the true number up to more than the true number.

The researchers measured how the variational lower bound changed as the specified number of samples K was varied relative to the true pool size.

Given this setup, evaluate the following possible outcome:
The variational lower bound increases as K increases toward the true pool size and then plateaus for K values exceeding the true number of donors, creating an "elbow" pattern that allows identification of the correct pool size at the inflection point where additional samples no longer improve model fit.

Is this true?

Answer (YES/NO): YES